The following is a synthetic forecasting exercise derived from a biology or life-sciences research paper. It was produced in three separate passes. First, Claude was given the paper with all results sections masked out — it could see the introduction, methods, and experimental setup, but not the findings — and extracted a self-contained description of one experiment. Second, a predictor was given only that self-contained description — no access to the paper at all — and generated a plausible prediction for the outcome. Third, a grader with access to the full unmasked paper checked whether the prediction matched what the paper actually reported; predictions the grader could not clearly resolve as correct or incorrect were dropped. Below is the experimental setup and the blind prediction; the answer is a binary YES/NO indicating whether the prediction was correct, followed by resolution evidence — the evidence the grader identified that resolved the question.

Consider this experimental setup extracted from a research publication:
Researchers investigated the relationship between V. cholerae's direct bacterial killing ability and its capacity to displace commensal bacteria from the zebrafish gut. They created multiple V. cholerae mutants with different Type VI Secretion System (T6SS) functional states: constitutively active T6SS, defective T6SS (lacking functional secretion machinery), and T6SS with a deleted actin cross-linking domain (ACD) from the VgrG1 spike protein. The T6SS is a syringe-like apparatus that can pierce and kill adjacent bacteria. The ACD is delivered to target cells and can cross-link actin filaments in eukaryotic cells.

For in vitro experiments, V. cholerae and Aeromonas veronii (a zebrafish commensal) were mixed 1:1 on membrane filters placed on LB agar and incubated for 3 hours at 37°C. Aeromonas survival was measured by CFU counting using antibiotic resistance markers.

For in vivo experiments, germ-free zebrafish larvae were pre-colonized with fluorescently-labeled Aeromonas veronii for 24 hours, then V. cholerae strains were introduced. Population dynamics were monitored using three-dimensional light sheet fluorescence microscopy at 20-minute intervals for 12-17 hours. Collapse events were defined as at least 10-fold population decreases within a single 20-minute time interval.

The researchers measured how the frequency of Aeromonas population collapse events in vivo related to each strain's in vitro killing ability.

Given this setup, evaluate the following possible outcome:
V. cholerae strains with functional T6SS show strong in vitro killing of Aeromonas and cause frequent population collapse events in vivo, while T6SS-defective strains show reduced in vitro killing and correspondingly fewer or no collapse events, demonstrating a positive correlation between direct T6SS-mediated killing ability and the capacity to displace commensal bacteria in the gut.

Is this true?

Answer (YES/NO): NO